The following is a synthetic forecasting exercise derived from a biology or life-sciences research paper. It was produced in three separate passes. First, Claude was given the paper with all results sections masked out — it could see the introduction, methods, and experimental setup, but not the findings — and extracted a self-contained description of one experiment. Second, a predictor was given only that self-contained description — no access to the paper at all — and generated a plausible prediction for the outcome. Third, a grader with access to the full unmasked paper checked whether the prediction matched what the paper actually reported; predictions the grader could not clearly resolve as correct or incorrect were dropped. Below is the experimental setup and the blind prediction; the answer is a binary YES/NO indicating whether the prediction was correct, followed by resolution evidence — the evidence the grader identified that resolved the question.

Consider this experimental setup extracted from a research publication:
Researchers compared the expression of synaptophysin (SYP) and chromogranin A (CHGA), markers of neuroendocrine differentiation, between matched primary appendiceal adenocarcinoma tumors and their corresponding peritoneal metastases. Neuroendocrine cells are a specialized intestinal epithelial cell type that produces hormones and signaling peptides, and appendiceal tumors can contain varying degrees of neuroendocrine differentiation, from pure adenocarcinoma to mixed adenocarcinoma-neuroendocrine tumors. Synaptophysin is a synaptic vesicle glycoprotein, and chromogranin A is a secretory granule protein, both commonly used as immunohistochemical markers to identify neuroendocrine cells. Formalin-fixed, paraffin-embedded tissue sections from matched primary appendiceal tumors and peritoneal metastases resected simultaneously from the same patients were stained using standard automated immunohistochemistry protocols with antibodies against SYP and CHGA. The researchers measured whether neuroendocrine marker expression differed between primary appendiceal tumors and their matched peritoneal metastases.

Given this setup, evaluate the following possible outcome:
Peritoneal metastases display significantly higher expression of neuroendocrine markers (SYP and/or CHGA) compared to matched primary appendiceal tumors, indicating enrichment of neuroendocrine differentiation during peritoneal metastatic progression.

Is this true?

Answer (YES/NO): YES